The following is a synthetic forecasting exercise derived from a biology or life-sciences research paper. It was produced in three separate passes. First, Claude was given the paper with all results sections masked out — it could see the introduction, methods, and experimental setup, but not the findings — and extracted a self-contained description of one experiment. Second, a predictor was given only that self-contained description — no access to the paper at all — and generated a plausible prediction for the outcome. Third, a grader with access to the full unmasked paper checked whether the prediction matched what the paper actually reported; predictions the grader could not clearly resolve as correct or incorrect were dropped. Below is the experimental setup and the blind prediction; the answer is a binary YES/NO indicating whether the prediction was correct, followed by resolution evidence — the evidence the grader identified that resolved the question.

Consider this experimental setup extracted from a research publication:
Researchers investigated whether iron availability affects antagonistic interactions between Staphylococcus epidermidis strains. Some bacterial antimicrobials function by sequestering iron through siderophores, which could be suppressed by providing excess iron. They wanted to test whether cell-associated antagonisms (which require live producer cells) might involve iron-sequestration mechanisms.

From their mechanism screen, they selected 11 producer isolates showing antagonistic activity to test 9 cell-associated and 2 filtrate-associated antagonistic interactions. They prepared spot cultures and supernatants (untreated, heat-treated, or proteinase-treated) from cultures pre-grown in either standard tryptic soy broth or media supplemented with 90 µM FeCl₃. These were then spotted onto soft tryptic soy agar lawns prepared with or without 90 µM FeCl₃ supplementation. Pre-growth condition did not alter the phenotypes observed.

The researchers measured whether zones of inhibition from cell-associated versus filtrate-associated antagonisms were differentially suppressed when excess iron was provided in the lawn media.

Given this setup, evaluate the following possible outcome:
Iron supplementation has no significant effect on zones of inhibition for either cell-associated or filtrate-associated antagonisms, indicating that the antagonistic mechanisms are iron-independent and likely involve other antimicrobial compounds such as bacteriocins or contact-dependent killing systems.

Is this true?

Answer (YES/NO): NO